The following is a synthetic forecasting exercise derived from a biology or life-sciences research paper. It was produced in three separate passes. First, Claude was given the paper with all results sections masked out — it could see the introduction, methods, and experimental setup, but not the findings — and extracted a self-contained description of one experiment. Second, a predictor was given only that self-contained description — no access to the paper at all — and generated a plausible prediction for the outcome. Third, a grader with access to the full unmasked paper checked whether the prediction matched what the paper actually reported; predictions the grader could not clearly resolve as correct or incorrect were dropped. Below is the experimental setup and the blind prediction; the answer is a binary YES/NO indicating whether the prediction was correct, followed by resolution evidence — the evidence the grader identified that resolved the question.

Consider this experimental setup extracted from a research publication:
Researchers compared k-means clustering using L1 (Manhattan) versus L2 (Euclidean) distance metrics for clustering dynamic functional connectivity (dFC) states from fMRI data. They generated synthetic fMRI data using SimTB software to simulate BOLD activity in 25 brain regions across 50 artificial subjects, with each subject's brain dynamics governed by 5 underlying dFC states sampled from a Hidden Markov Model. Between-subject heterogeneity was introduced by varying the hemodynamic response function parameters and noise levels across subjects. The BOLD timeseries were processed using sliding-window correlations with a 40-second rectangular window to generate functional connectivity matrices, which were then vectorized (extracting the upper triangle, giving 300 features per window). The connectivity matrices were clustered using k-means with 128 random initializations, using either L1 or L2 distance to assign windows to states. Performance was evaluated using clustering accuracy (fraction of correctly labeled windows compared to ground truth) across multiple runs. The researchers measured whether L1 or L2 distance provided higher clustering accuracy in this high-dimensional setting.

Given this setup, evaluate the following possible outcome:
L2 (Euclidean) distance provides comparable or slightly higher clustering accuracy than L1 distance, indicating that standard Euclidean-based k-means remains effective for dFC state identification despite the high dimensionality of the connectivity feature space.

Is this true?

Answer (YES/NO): NO